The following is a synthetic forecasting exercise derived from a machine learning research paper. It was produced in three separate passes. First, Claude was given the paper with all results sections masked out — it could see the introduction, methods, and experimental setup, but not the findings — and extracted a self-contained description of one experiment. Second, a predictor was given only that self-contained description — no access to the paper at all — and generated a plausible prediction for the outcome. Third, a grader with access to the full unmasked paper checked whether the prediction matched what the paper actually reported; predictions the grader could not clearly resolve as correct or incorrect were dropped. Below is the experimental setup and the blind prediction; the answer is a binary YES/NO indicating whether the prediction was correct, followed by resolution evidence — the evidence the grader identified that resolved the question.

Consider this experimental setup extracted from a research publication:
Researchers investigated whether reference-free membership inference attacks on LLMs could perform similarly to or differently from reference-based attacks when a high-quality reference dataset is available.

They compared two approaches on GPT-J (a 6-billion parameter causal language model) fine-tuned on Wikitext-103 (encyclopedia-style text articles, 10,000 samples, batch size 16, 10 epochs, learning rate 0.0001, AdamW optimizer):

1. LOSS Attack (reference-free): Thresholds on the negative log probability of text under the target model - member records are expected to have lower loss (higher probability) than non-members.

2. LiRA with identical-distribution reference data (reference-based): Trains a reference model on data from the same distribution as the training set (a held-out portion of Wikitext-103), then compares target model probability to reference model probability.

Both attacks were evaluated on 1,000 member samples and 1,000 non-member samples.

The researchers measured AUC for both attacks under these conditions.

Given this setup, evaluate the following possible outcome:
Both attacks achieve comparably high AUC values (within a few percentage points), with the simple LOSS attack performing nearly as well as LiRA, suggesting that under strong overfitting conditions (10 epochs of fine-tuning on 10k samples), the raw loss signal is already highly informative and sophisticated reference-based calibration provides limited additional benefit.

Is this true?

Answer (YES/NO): NO